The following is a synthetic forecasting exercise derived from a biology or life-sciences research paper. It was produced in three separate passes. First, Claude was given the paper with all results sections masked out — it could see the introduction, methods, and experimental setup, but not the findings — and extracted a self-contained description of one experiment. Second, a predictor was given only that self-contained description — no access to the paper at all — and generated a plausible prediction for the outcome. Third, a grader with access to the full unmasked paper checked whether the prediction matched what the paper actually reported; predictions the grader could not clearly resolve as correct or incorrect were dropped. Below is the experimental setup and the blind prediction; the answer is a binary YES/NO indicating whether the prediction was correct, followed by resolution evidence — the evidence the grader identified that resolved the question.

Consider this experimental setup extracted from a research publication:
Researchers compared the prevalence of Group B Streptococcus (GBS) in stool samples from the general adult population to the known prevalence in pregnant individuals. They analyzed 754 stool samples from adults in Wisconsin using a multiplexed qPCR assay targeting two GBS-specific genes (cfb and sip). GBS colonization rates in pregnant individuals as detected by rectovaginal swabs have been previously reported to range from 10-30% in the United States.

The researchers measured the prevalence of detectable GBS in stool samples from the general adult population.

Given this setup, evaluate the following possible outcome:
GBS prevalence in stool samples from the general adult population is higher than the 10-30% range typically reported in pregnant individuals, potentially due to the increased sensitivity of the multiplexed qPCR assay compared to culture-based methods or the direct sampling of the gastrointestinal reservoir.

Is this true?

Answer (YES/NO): NO